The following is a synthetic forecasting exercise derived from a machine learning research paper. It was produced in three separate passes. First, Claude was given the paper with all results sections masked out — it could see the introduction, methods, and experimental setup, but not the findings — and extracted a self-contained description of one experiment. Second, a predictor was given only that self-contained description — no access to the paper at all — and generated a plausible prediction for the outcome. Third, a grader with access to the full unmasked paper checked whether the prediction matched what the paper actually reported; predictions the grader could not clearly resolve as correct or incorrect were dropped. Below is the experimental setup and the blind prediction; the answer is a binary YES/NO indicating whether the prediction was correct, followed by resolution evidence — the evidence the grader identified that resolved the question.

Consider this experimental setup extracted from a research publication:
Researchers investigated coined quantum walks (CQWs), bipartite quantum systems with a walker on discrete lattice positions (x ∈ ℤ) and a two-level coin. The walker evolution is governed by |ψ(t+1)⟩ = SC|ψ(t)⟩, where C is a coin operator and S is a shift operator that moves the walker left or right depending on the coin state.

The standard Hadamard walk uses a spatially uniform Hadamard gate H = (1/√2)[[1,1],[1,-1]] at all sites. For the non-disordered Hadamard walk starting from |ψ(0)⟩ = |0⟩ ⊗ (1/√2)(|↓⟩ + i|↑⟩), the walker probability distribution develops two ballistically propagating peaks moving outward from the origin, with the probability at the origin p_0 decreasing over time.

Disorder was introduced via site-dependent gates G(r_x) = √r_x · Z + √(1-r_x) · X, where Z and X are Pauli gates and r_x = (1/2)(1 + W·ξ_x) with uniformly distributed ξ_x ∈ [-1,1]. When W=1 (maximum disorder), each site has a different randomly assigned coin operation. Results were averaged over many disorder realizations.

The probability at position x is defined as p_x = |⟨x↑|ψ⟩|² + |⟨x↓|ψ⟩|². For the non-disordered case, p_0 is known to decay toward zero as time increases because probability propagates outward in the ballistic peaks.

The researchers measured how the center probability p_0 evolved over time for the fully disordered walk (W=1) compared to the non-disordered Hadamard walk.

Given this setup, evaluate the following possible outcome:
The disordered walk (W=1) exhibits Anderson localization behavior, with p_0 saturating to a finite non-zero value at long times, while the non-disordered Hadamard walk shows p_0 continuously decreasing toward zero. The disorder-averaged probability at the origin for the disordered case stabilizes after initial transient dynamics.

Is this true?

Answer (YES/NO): YES